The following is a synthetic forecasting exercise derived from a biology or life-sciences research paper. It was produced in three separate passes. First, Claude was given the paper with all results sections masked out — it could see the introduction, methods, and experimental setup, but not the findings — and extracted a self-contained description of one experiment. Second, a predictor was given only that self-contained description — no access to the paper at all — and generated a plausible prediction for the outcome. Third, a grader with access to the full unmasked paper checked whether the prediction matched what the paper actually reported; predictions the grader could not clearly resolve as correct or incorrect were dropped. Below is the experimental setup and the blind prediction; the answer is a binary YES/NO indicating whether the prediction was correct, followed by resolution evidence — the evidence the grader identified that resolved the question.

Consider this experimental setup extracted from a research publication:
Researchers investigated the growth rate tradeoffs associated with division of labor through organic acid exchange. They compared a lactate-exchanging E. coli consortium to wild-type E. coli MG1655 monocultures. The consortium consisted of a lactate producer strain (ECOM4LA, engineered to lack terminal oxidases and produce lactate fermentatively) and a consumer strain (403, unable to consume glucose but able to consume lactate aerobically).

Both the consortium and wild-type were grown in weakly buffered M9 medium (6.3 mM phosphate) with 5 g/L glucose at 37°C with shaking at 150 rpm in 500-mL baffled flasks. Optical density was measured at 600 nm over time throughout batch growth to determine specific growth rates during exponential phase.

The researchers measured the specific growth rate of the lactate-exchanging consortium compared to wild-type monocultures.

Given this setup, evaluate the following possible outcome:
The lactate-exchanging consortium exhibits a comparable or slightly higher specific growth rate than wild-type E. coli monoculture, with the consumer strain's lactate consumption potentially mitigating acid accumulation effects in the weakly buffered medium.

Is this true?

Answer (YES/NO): NO